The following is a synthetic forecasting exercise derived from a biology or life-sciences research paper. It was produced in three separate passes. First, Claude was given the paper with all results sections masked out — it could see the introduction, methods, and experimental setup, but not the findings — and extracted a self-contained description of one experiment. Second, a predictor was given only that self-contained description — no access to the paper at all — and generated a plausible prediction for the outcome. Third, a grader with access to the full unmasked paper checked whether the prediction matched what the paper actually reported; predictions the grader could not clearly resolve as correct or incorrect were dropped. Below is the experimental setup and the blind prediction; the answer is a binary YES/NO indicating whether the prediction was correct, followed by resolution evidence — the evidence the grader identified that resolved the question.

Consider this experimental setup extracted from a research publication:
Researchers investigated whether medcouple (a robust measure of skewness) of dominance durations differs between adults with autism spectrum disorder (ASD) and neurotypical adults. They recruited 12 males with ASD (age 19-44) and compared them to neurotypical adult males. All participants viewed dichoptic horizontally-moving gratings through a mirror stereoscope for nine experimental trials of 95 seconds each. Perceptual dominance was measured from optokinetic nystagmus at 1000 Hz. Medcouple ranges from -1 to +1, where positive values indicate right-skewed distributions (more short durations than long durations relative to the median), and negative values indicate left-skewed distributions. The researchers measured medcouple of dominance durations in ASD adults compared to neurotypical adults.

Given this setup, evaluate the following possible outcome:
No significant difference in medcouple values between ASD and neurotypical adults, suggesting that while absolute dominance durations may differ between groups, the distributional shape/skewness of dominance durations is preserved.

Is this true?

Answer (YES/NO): NO